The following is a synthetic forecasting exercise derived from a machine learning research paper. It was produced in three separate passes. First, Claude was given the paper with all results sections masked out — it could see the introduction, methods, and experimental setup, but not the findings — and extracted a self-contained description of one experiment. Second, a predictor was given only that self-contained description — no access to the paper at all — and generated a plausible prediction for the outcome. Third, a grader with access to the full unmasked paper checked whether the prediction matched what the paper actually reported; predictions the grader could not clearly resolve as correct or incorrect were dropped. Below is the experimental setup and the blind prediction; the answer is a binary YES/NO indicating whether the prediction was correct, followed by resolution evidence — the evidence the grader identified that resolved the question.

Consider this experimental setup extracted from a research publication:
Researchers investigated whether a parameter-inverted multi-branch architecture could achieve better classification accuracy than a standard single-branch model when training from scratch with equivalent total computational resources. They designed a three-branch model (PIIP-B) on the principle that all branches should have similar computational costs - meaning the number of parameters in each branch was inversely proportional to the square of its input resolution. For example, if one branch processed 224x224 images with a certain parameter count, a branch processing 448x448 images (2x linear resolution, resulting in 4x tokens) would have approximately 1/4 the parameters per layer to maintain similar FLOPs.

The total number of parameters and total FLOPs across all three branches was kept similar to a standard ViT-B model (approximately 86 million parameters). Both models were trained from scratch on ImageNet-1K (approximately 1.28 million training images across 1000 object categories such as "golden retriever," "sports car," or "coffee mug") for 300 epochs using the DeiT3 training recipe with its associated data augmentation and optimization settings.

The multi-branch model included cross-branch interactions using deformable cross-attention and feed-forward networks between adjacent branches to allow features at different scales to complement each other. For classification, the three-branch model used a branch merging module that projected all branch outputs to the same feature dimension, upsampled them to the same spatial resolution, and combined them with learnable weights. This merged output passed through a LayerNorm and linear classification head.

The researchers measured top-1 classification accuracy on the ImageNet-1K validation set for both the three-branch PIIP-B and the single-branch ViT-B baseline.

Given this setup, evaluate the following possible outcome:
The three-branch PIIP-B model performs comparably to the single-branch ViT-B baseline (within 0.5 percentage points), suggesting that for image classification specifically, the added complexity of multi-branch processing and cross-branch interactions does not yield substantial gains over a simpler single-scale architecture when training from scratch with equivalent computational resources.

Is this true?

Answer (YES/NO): NO